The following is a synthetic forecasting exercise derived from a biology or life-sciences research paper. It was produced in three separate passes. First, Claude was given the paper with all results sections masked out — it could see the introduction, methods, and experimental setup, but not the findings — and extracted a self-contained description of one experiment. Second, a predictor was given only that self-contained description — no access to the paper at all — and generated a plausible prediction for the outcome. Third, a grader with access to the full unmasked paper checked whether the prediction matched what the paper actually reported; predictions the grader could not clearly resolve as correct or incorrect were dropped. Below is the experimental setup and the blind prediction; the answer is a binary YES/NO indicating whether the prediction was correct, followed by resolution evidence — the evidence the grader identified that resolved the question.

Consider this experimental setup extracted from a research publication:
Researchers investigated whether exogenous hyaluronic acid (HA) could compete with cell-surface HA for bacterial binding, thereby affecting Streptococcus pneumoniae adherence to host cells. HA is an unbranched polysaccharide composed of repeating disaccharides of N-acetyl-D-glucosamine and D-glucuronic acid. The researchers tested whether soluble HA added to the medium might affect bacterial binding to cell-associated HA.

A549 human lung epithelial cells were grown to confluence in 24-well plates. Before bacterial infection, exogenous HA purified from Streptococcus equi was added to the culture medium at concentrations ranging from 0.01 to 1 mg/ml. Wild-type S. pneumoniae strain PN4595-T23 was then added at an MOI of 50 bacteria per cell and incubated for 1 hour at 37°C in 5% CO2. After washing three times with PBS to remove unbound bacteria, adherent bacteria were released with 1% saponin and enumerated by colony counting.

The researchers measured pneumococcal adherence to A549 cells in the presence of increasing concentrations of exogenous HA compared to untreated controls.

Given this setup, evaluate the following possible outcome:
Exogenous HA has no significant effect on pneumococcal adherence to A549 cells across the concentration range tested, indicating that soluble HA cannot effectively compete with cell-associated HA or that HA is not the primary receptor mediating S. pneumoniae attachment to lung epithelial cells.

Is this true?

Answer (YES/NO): NO